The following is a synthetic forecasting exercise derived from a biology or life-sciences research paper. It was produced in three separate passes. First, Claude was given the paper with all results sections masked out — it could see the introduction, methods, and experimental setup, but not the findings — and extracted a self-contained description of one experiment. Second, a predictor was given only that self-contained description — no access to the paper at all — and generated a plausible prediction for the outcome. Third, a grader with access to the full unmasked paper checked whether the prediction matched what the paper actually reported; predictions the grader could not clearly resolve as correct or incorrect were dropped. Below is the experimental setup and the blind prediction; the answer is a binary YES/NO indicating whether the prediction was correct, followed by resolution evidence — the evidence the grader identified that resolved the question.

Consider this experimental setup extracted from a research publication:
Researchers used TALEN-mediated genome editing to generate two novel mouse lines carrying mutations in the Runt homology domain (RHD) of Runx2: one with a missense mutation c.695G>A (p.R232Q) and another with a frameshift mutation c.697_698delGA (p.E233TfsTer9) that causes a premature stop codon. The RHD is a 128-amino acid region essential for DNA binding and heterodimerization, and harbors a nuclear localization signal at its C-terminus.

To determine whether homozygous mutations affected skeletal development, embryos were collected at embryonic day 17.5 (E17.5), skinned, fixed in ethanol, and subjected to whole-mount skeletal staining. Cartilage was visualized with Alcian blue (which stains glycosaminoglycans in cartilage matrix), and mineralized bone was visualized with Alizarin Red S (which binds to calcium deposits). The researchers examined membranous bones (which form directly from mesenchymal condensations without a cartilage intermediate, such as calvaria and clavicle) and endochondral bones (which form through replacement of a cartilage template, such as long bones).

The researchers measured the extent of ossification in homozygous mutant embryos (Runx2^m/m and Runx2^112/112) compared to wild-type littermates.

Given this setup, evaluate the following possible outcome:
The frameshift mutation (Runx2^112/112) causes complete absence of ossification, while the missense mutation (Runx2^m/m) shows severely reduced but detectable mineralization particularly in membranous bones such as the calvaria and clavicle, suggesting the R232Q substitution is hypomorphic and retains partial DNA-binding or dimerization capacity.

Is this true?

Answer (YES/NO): NO